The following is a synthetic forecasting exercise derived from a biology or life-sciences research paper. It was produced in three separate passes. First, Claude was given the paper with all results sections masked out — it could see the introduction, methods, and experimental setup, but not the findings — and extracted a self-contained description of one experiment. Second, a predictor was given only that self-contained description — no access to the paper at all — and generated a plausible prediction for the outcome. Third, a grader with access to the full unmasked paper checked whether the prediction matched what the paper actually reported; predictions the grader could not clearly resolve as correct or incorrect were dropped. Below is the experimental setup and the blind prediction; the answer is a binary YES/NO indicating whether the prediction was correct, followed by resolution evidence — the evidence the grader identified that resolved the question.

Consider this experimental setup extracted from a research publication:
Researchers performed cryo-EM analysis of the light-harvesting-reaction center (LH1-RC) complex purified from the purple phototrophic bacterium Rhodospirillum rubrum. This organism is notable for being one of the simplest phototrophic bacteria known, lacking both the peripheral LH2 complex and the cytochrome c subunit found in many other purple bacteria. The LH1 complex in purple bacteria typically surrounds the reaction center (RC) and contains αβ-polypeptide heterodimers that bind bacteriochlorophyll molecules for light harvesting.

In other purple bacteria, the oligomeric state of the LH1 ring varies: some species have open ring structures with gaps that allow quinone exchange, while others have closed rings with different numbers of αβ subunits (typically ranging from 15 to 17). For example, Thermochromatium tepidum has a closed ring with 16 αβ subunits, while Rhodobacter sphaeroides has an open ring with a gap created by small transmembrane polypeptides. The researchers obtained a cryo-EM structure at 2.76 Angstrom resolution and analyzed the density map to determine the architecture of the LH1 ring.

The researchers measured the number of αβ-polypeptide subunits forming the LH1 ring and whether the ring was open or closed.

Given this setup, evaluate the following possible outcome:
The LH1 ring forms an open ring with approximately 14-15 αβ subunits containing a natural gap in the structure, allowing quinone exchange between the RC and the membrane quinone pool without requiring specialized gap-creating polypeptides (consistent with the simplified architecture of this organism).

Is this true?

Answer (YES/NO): NO